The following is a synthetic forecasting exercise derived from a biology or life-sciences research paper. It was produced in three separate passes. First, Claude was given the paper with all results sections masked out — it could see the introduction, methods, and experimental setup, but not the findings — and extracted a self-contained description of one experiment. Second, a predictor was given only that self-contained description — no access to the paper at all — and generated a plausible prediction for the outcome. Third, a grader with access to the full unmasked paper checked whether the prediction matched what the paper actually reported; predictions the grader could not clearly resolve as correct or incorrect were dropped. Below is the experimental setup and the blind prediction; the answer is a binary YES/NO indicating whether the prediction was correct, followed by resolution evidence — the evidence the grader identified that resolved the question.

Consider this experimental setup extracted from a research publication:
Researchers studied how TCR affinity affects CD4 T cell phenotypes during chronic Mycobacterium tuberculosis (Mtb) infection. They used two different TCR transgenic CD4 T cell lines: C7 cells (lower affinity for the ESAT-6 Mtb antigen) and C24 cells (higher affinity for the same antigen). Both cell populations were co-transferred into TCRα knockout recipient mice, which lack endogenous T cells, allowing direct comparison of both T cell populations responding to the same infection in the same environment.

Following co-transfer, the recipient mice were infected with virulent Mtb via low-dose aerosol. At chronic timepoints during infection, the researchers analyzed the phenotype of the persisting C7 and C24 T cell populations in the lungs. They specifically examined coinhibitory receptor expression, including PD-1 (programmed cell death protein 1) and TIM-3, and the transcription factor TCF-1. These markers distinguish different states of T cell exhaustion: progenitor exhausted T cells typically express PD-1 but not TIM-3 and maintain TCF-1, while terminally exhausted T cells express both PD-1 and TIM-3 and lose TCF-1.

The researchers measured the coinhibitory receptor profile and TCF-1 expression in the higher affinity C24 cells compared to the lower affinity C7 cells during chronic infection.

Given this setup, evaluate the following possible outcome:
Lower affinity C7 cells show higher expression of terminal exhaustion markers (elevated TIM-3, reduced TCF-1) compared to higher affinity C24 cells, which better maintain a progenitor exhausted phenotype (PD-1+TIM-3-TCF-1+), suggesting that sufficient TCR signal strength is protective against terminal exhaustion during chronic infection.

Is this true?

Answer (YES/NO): NO